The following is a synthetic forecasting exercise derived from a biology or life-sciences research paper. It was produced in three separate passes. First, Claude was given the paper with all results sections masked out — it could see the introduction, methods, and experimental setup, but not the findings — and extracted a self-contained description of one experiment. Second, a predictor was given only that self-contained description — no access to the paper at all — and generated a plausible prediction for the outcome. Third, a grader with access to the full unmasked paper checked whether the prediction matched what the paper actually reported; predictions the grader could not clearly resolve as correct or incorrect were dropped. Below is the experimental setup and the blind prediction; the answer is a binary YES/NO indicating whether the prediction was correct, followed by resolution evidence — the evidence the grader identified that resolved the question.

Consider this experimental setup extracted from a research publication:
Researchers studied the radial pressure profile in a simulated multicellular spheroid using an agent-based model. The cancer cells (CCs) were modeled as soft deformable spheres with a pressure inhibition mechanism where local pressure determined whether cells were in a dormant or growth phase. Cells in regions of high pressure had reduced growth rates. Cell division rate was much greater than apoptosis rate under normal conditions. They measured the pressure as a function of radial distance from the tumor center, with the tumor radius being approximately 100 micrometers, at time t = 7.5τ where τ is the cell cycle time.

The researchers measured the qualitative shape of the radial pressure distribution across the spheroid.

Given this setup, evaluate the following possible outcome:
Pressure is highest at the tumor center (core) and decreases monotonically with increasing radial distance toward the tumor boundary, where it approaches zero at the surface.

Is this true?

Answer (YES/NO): NO